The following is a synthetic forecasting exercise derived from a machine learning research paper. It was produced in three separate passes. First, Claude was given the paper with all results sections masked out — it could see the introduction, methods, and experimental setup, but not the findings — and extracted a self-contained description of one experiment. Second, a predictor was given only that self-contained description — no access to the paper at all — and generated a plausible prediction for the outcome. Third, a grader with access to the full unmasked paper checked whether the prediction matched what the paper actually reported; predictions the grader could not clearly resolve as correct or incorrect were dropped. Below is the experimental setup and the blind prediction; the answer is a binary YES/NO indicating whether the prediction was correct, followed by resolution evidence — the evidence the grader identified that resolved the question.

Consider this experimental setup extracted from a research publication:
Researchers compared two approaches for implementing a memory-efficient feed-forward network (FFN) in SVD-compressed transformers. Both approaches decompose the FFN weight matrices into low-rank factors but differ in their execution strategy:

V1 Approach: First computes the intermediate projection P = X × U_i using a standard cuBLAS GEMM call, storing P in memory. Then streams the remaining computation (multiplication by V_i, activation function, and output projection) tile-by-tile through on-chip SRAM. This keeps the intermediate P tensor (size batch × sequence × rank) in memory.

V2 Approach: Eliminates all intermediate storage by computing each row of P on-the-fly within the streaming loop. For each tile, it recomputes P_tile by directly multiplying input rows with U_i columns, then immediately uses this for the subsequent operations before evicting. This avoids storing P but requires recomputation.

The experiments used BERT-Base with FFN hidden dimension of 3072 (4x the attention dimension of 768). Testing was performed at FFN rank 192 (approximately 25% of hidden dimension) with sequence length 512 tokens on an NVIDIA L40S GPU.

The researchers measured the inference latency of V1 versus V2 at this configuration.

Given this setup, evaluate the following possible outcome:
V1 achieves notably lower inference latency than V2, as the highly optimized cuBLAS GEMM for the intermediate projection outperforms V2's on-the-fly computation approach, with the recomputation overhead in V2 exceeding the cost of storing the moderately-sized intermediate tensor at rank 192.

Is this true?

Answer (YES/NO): YES